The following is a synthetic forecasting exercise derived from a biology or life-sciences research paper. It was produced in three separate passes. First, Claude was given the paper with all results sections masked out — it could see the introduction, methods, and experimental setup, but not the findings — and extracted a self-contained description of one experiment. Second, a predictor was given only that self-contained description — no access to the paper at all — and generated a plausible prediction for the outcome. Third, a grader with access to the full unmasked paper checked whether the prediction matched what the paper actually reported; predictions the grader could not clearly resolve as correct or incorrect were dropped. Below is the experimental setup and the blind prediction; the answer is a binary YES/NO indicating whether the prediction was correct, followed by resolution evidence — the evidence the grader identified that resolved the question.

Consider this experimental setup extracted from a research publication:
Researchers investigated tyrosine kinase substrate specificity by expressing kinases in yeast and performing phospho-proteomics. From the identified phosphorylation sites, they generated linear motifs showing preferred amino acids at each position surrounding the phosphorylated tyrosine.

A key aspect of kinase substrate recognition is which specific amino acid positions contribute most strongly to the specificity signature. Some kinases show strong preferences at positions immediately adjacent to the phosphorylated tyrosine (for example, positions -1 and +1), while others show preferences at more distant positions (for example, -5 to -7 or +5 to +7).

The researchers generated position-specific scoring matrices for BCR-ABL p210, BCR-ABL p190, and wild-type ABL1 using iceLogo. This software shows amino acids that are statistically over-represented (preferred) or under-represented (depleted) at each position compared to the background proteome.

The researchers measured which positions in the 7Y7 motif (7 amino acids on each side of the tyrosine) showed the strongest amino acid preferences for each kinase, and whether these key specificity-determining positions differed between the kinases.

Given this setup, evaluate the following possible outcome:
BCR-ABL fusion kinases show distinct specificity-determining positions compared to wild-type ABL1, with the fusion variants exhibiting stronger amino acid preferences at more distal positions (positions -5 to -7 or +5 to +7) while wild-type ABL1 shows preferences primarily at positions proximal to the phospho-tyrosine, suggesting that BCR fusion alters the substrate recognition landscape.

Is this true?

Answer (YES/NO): NO